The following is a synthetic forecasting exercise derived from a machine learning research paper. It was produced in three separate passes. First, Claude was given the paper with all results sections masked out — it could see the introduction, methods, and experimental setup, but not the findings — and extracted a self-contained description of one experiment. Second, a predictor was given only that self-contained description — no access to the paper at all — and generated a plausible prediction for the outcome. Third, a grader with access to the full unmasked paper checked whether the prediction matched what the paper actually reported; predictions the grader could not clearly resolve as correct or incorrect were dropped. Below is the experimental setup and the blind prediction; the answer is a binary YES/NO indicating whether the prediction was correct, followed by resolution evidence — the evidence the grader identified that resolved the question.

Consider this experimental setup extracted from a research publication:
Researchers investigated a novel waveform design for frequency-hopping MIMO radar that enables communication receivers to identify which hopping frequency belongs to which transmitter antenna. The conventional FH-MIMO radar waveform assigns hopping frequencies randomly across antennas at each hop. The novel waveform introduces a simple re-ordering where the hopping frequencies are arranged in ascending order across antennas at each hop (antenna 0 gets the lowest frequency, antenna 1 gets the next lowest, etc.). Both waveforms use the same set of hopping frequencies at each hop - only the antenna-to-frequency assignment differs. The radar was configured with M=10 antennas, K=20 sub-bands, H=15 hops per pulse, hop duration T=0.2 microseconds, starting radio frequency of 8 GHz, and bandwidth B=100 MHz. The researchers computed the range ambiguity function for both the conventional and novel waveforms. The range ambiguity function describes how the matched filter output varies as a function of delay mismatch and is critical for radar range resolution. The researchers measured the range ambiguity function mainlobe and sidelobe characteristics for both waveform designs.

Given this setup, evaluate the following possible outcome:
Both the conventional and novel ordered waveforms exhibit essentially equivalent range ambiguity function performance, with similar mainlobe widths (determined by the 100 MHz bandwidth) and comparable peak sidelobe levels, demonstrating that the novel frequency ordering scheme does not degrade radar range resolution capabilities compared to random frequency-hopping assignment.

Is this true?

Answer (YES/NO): YES